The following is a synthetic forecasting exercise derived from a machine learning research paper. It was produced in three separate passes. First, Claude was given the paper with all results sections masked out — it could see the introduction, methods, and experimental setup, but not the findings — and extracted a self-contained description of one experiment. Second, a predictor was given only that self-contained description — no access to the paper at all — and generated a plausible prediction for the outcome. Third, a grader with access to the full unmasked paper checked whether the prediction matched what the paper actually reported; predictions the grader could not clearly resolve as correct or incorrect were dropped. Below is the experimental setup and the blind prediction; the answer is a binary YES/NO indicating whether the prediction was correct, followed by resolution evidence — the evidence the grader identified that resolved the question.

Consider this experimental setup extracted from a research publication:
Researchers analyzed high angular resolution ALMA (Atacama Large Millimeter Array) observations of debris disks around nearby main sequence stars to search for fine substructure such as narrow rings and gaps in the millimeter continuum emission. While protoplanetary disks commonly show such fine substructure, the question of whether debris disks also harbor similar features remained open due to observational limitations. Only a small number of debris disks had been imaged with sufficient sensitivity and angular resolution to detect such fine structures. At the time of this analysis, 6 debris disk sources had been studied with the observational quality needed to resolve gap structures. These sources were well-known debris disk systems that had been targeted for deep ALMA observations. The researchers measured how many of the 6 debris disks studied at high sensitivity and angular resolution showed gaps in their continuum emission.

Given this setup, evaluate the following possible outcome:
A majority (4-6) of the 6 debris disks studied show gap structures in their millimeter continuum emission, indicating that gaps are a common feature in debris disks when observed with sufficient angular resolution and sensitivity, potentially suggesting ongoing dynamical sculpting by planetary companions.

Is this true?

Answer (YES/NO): YES